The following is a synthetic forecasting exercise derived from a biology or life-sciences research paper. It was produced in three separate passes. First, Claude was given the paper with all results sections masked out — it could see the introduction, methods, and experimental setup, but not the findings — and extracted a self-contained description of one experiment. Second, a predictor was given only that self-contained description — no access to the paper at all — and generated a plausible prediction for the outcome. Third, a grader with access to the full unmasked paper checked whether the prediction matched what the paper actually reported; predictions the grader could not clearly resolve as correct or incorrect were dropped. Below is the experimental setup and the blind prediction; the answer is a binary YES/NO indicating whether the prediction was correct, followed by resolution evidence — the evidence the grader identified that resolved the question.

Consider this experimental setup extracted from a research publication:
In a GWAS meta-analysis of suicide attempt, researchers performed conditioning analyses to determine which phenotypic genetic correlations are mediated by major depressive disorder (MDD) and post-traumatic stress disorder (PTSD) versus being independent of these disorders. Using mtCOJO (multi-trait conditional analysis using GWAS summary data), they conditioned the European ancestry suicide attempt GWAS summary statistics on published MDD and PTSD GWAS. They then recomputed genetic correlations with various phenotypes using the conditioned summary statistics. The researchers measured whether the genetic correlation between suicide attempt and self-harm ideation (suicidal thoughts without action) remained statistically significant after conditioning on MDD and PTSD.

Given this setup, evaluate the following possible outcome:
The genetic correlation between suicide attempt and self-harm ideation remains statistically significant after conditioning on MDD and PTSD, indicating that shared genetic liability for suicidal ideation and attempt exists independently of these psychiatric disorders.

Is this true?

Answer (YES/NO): NO